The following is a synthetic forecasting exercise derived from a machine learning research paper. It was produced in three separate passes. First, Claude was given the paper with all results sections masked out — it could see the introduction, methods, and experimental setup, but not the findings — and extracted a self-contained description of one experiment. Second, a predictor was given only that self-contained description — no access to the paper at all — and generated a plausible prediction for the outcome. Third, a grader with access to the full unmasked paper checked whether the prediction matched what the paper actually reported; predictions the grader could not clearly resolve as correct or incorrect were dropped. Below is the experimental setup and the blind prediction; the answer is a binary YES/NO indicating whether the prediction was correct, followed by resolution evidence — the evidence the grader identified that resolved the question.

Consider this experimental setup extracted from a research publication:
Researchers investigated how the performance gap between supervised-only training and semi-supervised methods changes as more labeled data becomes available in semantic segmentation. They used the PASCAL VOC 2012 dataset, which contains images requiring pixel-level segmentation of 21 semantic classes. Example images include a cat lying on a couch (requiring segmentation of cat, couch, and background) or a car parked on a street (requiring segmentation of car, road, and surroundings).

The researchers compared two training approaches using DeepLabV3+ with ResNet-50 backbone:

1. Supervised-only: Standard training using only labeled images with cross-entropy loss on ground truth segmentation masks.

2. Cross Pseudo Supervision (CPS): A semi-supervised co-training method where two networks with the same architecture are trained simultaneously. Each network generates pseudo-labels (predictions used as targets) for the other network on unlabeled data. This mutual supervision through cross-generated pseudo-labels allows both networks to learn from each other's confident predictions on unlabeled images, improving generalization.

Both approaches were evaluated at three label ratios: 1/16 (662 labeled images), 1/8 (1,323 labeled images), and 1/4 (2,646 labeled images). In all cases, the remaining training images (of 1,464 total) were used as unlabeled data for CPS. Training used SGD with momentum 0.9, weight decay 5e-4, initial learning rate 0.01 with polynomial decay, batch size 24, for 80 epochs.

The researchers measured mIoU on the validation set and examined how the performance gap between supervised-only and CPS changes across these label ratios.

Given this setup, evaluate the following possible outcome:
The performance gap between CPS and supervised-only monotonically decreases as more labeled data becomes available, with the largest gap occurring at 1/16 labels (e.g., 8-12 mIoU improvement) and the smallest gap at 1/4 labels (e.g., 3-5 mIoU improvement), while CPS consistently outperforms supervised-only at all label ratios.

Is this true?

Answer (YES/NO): NO